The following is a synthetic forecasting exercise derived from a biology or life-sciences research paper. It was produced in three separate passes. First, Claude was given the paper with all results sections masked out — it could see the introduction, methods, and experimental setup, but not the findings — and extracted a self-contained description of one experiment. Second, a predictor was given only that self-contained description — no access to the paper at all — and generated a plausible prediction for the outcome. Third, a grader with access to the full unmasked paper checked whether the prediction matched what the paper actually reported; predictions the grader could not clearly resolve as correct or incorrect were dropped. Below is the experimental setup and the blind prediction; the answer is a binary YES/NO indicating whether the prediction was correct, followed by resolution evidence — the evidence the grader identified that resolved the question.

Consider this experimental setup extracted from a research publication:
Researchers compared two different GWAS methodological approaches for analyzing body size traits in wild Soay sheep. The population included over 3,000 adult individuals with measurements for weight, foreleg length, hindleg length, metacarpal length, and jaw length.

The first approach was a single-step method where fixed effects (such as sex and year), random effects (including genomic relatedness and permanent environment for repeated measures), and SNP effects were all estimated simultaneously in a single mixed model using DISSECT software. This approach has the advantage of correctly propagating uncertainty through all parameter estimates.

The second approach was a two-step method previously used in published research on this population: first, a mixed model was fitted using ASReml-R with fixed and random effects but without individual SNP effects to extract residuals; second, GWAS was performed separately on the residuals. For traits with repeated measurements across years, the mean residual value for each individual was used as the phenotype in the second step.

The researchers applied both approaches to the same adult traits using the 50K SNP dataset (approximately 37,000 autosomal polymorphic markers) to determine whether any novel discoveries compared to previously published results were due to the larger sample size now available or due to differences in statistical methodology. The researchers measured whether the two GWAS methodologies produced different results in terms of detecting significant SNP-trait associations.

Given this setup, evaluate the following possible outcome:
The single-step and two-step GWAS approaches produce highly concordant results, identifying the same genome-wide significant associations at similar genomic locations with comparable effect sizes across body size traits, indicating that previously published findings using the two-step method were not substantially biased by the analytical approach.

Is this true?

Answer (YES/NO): NO